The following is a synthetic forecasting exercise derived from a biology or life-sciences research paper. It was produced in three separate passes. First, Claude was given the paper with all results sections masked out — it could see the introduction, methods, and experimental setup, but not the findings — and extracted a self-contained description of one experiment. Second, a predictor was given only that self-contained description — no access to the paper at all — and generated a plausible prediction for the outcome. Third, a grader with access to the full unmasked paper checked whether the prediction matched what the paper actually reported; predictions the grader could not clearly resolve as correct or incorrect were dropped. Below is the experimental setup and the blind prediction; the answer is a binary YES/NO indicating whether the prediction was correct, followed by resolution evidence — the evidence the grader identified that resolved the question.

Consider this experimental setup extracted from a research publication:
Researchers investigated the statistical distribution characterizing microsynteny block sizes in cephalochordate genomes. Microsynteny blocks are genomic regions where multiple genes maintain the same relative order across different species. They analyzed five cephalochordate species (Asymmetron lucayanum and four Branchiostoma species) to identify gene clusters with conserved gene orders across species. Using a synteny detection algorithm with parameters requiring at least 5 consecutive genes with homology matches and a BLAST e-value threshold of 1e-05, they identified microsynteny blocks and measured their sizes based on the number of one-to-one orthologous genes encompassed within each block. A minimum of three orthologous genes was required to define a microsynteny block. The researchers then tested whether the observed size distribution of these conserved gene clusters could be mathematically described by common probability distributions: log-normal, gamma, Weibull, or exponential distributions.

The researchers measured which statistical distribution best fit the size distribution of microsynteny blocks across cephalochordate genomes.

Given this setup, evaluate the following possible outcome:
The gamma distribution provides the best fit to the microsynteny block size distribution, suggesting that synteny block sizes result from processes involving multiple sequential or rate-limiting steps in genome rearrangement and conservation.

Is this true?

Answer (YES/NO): NO